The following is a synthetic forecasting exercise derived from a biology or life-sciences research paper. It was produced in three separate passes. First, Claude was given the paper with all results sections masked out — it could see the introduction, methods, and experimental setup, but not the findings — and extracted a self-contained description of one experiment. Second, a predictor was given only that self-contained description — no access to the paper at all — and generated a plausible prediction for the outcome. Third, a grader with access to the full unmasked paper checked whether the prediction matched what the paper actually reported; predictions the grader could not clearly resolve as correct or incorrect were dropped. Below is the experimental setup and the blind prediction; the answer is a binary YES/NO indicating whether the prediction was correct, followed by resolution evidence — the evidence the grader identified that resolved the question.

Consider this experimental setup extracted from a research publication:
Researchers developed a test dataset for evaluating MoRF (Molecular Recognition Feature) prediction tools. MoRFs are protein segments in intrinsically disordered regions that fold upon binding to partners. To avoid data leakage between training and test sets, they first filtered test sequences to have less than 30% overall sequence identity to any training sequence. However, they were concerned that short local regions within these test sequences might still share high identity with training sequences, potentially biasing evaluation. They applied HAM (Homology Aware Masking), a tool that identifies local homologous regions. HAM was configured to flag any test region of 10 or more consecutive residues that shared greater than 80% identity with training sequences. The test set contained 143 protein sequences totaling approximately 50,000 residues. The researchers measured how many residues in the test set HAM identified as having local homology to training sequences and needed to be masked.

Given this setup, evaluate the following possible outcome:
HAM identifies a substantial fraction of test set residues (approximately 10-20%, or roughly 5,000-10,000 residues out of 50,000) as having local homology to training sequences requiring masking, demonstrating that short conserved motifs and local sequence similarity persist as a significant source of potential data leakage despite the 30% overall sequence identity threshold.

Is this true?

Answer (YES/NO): NO